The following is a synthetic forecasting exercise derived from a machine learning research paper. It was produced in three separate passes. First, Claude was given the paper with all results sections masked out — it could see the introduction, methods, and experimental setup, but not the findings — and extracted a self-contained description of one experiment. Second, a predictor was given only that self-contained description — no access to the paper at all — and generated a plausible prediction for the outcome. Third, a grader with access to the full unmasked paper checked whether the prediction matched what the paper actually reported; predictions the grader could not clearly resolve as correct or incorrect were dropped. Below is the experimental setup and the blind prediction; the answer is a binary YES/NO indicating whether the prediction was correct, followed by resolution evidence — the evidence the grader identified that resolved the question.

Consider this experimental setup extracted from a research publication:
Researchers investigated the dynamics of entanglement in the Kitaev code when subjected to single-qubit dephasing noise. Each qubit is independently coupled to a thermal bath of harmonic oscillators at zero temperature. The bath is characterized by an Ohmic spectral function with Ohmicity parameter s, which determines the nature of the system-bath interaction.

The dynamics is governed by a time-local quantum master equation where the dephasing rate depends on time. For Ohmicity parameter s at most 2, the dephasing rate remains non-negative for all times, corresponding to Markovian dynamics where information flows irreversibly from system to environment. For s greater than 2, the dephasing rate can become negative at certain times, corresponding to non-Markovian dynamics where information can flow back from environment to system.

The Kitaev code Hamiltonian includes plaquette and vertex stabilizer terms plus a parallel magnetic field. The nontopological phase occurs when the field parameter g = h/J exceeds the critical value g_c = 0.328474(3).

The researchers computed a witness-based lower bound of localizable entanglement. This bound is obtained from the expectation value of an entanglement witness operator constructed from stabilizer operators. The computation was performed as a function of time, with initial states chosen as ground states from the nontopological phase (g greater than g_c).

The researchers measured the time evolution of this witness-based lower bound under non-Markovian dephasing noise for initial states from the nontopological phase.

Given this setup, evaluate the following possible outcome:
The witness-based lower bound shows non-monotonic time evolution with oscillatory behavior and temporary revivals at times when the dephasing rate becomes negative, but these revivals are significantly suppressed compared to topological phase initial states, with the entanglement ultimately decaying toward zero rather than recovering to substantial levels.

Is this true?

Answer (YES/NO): NO